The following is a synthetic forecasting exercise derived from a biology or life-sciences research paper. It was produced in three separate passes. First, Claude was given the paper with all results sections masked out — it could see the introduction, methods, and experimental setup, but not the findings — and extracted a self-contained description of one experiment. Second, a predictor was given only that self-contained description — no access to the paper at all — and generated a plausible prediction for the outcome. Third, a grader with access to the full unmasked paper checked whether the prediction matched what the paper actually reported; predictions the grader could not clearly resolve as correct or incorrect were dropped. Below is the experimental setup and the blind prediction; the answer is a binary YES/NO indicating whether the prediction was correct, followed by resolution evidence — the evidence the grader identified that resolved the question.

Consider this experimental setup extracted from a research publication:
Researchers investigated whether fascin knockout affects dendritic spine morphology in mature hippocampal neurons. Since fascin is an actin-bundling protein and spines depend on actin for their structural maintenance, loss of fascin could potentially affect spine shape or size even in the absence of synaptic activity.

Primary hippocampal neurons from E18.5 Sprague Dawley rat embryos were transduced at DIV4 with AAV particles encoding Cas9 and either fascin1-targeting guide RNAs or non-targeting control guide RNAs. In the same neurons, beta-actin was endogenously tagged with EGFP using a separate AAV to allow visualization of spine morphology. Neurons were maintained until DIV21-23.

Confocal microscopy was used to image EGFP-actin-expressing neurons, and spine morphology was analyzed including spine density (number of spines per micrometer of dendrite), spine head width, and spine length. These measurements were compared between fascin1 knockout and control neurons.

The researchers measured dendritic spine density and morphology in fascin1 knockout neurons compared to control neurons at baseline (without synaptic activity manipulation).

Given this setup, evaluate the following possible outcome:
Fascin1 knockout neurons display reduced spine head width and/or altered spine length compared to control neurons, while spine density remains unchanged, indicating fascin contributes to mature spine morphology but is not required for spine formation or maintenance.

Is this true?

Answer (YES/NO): NO